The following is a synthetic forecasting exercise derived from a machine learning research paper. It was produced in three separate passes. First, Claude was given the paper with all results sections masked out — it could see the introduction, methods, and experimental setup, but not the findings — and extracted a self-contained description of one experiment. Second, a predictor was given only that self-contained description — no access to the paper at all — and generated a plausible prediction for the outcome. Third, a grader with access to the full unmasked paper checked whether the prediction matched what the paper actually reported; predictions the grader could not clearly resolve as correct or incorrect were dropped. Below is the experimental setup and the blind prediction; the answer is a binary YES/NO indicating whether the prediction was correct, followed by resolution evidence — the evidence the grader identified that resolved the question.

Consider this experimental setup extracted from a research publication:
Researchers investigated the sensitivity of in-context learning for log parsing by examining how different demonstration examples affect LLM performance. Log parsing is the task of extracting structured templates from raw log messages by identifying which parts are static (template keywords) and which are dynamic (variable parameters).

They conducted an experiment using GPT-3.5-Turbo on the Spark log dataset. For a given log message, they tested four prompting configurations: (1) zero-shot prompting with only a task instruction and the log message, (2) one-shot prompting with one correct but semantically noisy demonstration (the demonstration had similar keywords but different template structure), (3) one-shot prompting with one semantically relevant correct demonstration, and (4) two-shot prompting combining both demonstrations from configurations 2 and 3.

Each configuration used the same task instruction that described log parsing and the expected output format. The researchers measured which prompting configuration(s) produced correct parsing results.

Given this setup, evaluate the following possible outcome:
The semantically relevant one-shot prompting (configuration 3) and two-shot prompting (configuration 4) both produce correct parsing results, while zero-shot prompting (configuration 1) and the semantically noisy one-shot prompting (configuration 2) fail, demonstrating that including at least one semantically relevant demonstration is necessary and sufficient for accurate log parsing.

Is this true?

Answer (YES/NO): NO